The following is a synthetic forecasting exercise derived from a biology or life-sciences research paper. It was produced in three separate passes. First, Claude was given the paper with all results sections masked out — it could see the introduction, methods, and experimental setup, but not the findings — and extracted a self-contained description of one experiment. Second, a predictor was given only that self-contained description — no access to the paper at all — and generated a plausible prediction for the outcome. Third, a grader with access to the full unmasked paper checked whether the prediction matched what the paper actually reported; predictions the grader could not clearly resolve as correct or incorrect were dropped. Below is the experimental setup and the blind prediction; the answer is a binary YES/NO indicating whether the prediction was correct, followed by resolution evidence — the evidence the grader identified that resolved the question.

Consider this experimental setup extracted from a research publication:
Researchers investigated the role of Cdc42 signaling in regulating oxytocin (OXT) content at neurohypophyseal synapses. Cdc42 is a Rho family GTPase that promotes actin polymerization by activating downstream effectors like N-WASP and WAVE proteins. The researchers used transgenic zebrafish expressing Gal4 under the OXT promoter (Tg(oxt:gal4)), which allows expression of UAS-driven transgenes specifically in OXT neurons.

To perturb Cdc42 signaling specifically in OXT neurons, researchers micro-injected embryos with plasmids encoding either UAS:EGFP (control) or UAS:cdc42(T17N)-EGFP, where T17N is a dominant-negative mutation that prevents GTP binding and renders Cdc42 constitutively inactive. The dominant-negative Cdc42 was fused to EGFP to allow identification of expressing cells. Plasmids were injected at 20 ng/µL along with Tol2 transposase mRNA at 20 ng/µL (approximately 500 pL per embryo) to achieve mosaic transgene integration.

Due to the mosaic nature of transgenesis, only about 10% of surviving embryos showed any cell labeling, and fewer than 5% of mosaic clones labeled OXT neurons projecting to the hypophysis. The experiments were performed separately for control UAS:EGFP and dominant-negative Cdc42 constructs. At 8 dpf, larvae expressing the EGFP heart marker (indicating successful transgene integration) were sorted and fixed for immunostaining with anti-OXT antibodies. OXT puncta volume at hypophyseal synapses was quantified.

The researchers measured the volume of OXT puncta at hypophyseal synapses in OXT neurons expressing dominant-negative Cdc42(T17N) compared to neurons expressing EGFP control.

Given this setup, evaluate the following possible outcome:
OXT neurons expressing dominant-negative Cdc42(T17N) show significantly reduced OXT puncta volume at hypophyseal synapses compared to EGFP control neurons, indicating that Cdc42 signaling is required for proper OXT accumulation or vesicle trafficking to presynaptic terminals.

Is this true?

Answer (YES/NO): NO